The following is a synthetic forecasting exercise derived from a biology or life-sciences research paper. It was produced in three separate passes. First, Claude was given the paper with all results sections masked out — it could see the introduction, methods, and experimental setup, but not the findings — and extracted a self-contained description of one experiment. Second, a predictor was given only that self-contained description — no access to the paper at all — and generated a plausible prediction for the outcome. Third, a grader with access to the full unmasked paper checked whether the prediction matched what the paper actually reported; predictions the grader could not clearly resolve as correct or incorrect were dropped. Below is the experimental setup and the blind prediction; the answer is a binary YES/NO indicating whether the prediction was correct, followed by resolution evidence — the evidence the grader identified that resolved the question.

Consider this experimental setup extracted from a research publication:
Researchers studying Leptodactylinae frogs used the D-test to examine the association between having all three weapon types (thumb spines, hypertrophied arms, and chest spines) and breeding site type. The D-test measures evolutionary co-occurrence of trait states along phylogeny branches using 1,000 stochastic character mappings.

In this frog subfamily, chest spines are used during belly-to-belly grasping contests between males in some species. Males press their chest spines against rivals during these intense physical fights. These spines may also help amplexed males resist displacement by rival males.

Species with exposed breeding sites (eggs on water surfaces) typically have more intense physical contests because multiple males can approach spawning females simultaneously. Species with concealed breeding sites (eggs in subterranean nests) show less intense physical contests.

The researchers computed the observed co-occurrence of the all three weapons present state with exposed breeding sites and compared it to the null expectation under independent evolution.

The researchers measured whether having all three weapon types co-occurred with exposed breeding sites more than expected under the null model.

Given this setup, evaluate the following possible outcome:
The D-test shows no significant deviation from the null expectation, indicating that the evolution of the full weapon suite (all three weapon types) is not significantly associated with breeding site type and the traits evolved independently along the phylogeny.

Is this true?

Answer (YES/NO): NO